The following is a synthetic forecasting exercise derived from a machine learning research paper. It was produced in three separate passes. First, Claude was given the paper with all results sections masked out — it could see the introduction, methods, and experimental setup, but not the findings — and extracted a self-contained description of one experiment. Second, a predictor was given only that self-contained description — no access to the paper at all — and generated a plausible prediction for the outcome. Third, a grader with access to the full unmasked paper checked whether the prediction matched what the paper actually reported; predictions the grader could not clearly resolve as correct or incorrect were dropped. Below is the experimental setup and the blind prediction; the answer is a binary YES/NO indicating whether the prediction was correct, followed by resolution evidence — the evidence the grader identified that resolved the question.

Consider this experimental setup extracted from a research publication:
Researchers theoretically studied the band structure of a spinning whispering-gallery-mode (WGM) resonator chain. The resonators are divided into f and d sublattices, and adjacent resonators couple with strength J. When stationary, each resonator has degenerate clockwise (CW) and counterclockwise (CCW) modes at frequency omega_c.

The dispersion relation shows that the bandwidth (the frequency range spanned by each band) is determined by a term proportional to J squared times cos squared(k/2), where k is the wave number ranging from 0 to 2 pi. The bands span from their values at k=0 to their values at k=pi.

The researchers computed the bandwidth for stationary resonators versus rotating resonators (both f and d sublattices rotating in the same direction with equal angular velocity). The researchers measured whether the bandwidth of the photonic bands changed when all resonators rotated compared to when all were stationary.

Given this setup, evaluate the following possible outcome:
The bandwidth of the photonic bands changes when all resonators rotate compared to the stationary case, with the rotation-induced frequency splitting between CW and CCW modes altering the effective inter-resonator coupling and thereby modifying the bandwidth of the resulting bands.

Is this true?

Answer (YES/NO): NO